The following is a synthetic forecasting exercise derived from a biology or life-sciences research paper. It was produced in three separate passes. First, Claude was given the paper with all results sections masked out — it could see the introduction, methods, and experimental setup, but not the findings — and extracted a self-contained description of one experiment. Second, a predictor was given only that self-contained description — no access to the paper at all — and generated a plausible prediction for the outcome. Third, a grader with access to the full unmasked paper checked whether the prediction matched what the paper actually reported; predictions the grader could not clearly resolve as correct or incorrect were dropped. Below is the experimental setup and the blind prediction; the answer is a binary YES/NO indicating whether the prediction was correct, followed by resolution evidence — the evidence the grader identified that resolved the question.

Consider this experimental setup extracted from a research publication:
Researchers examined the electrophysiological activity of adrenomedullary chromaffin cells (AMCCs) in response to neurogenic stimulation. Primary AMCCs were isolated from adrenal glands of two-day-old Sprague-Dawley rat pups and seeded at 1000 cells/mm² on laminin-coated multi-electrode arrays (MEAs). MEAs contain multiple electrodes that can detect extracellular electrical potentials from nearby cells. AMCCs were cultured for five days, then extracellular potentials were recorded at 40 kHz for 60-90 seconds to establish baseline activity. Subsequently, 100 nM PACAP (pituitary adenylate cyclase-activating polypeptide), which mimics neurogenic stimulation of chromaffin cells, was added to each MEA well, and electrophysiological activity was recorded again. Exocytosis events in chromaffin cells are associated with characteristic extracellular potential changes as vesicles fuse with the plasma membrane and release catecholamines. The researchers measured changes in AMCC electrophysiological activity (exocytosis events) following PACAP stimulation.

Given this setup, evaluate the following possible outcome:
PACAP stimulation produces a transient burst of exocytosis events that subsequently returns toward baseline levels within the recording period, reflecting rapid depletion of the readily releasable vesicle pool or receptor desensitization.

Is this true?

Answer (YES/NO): NO